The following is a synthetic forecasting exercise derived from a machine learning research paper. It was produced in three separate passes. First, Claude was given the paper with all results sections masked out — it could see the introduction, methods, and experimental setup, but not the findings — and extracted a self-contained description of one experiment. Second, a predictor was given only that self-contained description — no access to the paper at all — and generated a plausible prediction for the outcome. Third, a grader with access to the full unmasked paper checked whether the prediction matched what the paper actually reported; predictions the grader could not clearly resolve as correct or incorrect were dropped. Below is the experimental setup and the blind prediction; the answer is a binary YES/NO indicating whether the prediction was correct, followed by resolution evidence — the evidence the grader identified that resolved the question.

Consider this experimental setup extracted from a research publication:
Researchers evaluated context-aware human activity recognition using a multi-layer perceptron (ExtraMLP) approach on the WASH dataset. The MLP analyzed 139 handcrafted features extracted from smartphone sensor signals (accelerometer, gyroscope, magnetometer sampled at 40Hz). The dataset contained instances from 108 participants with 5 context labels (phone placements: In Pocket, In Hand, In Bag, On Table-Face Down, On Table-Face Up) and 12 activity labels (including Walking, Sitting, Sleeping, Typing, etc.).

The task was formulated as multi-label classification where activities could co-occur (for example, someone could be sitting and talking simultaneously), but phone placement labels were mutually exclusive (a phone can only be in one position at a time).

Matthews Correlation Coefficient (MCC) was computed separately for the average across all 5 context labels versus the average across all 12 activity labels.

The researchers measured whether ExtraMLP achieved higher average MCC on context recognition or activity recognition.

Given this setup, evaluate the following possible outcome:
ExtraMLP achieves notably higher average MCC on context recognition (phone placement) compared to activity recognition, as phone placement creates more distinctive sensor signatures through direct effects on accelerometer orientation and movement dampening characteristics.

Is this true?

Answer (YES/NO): YES